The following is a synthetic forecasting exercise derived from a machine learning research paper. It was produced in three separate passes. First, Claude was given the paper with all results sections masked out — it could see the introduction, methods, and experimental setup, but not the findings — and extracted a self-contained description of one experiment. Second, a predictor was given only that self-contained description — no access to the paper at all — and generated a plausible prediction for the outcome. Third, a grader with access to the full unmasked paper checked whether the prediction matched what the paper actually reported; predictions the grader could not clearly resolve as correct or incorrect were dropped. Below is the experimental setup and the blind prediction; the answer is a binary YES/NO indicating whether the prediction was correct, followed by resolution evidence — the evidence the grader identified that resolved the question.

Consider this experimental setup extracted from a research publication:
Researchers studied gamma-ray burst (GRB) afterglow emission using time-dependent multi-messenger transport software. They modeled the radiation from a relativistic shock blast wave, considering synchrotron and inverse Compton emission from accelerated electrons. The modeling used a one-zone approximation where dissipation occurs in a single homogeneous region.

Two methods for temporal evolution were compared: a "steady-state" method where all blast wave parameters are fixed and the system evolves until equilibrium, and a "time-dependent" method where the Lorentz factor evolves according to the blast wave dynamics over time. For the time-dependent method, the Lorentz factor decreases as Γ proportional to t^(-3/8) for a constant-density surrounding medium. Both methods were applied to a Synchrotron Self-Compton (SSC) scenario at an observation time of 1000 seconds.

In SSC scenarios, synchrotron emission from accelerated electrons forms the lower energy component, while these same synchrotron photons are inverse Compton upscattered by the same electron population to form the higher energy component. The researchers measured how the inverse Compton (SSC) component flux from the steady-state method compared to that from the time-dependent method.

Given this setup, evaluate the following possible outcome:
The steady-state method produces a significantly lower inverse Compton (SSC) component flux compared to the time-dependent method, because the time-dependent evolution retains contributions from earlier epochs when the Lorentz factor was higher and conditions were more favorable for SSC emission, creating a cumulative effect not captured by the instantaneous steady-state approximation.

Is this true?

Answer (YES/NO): NO